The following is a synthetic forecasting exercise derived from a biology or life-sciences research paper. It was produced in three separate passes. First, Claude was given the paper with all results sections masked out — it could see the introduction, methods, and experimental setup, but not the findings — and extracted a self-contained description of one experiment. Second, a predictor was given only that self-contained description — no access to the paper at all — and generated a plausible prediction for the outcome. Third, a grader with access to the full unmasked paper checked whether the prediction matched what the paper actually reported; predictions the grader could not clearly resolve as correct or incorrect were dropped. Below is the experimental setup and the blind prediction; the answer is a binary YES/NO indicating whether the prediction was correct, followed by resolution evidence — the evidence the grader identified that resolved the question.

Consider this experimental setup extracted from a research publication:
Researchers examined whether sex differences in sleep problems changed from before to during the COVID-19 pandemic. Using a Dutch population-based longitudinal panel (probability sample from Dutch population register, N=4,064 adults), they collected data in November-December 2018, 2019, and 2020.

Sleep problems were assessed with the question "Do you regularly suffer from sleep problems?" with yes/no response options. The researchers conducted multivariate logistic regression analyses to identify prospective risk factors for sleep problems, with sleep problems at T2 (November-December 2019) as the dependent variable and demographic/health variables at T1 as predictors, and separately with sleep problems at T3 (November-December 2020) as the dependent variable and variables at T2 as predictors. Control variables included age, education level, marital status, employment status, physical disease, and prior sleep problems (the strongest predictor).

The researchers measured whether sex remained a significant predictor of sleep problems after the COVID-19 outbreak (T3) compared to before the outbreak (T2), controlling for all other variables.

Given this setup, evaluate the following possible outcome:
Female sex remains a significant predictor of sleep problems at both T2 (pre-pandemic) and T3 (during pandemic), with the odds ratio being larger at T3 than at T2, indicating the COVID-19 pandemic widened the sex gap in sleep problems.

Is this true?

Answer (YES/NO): NO